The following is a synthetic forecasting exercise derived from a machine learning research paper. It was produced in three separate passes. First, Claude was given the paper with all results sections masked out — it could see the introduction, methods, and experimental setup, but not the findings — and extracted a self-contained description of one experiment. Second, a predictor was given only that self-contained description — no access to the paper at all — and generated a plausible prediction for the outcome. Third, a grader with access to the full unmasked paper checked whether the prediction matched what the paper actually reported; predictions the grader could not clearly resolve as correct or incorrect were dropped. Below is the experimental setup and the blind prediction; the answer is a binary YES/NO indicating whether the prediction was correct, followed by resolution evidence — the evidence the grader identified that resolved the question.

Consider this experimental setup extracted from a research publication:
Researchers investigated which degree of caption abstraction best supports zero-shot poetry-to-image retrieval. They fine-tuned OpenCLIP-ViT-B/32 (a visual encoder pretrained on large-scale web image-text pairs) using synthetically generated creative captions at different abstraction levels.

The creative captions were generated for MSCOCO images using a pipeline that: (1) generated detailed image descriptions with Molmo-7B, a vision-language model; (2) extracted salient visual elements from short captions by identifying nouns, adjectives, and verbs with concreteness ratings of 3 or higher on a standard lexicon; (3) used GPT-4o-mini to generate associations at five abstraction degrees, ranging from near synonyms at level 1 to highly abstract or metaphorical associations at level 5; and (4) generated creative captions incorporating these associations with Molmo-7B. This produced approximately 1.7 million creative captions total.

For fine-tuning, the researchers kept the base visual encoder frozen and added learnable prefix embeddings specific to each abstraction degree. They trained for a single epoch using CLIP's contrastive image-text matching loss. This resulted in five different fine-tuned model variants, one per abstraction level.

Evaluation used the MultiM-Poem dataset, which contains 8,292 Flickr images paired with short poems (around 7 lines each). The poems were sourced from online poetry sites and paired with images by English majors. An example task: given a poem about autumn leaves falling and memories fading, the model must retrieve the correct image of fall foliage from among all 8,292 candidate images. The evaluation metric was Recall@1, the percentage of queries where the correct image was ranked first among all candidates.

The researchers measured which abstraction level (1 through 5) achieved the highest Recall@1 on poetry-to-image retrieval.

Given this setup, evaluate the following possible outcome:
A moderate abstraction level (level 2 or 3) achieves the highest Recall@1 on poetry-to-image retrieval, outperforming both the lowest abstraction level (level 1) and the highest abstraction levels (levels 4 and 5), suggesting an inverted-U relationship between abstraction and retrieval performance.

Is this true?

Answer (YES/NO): NO